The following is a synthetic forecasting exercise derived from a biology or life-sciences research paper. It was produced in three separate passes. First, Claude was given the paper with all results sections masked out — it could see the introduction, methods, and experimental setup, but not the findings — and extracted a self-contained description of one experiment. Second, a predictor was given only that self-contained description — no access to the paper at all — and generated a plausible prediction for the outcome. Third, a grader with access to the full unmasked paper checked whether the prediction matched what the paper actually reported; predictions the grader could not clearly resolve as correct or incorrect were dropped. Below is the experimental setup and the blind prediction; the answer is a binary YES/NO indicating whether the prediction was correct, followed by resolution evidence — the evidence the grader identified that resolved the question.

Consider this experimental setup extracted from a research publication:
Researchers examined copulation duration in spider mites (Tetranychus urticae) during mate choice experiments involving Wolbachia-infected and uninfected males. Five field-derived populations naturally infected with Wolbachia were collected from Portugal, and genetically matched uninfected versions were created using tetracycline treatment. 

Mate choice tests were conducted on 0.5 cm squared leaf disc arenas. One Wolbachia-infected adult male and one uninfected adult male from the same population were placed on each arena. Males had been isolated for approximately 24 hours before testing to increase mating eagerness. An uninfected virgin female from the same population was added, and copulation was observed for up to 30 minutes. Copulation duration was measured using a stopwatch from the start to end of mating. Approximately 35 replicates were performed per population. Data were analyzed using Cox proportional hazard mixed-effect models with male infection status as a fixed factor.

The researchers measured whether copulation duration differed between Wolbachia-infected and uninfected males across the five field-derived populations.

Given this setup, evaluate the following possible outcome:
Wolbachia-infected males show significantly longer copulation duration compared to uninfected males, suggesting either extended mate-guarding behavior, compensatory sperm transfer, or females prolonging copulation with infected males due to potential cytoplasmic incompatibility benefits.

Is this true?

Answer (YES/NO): NO